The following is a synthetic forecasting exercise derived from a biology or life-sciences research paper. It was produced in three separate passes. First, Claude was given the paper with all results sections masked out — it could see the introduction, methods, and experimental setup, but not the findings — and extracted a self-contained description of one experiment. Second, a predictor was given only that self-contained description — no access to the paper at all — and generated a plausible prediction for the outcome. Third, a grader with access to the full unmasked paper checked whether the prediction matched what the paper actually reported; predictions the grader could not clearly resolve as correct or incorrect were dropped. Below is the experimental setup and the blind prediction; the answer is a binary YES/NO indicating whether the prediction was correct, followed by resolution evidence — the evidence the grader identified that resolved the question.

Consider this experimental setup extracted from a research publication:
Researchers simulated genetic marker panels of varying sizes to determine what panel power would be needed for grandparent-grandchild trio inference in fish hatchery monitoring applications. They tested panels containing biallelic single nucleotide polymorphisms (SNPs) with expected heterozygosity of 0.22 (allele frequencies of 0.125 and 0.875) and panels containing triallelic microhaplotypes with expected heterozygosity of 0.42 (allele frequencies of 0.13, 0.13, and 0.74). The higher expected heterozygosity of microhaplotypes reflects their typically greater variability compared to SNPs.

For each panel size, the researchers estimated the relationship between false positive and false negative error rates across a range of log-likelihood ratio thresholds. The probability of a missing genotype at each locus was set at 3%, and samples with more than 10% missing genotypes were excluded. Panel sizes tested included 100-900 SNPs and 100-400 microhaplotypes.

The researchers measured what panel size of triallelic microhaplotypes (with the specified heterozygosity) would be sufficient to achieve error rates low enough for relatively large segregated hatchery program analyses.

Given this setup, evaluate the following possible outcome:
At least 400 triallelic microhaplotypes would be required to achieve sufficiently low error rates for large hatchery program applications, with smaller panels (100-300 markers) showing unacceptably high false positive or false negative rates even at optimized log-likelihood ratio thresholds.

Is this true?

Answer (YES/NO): NO